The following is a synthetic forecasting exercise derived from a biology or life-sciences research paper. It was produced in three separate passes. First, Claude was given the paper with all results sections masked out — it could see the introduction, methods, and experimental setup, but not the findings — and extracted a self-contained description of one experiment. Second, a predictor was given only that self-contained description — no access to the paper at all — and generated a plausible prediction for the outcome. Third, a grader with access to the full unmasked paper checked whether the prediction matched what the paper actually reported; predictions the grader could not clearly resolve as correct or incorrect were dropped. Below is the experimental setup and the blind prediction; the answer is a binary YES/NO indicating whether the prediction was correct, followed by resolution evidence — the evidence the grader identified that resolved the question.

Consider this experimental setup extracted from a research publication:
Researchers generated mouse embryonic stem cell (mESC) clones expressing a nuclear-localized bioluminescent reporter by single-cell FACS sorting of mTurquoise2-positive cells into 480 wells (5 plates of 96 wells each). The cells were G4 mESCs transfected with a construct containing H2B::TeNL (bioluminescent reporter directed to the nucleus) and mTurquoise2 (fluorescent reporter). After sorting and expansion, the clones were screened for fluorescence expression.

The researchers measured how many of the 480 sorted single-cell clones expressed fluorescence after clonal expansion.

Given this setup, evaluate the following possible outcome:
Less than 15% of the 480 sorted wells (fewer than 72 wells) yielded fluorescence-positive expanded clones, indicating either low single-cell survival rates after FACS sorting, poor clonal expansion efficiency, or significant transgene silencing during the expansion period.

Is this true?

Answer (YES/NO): YES